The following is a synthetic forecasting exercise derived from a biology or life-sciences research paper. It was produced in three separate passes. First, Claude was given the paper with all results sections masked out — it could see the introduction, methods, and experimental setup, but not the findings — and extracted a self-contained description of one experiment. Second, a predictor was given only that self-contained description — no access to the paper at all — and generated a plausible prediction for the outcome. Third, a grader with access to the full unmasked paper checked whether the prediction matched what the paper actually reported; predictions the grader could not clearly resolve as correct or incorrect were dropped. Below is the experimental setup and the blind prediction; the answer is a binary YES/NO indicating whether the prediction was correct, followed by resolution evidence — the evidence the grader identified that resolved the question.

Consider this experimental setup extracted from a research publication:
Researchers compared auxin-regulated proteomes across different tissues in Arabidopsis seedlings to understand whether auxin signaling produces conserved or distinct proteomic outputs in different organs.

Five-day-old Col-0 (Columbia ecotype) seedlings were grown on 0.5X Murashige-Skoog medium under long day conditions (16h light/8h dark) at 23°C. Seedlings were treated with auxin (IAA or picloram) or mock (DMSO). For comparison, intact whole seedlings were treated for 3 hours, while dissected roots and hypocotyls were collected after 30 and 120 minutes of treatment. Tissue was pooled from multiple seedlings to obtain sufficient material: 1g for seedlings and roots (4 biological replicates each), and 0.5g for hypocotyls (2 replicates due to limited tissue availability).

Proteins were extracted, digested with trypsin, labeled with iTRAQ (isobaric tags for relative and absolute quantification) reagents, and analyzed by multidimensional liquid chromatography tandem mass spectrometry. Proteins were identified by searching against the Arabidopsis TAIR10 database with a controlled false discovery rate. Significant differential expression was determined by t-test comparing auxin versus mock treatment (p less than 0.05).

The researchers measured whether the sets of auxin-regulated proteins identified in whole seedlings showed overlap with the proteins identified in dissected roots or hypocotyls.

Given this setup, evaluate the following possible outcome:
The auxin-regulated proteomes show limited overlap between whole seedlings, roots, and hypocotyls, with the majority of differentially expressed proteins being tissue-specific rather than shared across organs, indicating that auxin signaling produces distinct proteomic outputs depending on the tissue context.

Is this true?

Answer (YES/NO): YES